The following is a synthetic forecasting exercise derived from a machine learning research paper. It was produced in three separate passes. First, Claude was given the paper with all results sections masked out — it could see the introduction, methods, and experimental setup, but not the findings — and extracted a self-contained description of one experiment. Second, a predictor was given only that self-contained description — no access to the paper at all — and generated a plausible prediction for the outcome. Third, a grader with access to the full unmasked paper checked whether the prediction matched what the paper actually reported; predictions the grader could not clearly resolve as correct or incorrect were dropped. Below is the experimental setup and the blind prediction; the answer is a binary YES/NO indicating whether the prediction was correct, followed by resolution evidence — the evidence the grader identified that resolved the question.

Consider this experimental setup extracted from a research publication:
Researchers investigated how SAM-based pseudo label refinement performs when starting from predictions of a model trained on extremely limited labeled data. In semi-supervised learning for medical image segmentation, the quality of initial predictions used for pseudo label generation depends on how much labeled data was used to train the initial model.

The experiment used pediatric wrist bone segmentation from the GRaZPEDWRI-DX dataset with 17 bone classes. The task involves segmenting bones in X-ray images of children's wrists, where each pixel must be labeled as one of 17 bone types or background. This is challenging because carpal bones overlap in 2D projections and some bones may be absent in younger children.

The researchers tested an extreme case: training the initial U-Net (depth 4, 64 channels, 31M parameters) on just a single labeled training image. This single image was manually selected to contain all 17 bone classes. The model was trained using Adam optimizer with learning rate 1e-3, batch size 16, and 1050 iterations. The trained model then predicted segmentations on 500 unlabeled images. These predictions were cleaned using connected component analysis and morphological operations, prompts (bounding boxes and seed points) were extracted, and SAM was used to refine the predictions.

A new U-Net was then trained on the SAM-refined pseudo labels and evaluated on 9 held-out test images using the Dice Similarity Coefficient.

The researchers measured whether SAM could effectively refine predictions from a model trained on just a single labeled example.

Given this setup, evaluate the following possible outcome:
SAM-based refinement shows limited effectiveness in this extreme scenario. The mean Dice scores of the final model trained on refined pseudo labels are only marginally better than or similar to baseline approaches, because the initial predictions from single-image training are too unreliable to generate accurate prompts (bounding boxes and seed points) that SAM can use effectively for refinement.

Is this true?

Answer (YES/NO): NO